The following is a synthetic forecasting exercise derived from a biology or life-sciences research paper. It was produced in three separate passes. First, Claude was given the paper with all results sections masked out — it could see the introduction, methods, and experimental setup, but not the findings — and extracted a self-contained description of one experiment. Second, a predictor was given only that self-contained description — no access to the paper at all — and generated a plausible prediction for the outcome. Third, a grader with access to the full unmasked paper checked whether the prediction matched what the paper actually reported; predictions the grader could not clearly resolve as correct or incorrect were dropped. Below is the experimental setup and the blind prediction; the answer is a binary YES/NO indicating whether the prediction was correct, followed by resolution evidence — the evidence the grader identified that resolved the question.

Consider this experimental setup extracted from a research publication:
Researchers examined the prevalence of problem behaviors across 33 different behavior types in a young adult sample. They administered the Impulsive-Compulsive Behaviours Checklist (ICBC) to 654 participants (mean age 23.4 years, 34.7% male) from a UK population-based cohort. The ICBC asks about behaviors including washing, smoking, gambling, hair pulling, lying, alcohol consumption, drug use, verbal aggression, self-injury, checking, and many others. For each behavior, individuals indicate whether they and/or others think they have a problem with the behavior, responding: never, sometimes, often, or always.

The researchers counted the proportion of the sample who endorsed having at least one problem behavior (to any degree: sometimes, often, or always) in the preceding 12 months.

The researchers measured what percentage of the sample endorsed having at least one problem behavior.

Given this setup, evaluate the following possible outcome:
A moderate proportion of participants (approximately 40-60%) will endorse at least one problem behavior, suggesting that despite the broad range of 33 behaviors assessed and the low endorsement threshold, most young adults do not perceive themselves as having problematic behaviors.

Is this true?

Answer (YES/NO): YES